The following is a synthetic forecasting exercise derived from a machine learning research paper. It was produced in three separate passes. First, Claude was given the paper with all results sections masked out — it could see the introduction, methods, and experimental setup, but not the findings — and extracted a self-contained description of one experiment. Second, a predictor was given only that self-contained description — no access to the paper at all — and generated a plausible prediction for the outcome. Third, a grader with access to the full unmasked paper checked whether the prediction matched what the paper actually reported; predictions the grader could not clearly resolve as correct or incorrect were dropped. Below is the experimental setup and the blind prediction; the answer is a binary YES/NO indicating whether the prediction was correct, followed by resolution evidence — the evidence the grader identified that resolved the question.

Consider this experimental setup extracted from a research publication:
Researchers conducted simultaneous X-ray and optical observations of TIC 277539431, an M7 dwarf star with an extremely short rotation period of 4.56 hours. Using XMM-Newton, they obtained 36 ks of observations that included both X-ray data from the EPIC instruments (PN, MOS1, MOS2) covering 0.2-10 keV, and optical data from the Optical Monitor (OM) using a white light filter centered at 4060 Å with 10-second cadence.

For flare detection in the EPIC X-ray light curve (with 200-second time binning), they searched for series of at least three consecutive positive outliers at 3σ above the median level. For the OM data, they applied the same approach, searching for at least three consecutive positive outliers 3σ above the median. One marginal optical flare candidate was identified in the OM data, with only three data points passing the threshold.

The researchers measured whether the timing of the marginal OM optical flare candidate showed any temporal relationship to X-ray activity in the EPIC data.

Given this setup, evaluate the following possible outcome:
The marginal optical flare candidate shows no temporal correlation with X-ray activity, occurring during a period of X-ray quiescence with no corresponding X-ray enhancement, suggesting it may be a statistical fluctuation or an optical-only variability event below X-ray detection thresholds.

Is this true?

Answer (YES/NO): NO